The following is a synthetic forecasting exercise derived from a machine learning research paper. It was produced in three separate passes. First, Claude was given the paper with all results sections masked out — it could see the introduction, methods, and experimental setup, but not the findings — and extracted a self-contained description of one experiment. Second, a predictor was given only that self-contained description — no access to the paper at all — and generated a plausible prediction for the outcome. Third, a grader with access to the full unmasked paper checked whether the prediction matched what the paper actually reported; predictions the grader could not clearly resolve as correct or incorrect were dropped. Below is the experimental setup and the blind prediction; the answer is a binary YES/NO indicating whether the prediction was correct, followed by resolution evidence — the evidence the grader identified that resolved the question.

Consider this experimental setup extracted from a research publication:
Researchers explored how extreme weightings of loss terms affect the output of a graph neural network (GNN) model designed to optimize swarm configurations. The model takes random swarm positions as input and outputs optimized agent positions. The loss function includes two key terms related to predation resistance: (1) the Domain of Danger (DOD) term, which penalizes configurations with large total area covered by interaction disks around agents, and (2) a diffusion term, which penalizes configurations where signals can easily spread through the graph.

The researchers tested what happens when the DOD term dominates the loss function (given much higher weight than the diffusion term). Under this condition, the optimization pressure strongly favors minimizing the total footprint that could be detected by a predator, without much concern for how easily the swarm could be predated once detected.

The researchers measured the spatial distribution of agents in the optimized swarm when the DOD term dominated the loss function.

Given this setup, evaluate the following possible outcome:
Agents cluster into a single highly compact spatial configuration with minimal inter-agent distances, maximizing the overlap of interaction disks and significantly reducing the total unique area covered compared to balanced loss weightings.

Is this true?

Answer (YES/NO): YES